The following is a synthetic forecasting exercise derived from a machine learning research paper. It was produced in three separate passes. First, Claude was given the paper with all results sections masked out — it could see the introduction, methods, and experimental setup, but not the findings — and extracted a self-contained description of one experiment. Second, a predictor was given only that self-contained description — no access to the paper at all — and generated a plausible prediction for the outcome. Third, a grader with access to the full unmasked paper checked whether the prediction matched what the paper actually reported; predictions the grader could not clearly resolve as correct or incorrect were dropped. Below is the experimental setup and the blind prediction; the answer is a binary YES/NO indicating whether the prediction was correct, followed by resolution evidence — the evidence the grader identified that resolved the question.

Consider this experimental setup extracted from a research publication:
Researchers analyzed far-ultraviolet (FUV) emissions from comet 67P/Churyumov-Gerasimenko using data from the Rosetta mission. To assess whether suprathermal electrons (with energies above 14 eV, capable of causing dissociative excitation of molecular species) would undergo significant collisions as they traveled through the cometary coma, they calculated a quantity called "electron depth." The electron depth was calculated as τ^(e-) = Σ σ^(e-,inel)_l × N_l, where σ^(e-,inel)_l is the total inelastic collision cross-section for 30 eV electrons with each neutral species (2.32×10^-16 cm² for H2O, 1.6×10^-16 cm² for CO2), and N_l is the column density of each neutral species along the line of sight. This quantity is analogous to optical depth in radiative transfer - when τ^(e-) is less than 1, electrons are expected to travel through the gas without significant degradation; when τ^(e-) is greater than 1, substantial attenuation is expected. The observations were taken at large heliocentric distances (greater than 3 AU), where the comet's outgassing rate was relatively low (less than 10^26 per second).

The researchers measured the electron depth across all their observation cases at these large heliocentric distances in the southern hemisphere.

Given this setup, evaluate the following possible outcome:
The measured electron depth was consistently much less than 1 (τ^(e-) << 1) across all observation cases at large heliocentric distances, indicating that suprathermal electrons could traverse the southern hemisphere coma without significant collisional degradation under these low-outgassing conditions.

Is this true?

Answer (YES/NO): YES